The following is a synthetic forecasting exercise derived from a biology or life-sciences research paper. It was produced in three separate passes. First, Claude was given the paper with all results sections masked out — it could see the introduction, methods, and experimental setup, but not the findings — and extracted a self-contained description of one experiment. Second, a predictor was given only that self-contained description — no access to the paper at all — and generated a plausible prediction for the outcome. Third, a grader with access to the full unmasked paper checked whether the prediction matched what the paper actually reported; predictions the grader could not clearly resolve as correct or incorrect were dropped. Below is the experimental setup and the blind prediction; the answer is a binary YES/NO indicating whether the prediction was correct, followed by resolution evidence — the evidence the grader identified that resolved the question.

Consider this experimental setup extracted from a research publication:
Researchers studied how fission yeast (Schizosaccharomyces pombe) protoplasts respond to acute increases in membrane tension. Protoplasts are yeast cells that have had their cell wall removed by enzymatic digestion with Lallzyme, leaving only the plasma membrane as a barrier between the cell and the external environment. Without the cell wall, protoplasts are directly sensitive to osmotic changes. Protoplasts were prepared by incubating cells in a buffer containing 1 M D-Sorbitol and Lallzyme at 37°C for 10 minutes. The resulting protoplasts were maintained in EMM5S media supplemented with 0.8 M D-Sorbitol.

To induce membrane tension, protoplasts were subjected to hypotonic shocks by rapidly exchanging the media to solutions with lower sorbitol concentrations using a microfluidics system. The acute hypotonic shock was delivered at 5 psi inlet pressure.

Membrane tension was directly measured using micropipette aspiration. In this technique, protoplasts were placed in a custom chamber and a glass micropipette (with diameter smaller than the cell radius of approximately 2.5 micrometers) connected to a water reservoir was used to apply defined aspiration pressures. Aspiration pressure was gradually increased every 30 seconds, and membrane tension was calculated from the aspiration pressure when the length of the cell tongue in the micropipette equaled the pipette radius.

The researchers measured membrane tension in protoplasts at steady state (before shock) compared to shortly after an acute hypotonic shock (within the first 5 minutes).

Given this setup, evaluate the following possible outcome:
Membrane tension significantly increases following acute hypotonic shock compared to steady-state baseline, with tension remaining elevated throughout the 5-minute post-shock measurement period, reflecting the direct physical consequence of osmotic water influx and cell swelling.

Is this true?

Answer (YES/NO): YES